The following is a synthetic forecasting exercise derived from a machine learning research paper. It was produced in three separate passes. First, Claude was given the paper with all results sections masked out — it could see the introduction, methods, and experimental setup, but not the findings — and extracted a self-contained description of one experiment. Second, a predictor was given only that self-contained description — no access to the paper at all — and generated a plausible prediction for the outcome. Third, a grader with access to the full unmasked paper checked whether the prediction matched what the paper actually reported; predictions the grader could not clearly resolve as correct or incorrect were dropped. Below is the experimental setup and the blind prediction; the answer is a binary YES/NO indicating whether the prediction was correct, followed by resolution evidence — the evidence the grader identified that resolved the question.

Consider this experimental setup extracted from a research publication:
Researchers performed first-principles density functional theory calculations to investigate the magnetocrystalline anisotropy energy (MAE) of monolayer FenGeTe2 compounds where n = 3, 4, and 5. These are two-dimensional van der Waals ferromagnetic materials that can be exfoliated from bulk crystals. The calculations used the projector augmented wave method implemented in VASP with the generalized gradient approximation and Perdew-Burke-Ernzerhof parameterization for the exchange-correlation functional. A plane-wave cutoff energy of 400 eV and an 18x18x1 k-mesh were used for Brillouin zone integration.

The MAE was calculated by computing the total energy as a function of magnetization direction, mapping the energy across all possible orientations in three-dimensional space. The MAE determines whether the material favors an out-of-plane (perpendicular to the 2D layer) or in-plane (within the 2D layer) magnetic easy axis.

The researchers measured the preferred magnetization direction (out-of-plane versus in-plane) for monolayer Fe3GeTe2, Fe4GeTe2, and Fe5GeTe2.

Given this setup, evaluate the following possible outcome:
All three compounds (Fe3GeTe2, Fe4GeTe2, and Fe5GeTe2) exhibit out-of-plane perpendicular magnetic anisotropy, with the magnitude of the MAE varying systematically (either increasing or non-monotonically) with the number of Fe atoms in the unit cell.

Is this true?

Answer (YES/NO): NO